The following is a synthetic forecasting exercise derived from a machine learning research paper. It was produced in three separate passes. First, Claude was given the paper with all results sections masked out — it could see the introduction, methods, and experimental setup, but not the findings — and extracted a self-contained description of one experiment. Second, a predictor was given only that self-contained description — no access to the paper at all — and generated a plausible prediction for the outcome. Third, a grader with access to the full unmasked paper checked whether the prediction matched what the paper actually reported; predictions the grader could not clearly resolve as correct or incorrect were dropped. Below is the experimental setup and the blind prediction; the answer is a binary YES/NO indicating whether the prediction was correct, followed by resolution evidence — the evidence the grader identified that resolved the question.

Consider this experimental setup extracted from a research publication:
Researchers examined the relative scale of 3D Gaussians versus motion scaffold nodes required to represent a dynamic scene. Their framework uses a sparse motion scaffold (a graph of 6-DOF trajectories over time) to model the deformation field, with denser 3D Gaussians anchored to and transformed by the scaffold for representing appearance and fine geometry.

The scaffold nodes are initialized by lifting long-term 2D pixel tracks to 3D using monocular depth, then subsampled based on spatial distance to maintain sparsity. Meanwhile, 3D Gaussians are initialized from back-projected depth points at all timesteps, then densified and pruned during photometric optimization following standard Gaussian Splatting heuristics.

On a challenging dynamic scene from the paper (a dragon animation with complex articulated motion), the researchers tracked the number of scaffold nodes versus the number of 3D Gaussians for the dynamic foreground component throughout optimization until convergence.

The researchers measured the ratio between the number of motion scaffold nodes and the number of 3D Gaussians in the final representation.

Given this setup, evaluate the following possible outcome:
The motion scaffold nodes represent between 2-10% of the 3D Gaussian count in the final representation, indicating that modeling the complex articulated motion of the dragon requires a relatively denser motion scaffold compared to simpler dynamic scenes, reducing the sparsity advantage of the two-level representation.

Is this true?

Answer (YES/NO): NO